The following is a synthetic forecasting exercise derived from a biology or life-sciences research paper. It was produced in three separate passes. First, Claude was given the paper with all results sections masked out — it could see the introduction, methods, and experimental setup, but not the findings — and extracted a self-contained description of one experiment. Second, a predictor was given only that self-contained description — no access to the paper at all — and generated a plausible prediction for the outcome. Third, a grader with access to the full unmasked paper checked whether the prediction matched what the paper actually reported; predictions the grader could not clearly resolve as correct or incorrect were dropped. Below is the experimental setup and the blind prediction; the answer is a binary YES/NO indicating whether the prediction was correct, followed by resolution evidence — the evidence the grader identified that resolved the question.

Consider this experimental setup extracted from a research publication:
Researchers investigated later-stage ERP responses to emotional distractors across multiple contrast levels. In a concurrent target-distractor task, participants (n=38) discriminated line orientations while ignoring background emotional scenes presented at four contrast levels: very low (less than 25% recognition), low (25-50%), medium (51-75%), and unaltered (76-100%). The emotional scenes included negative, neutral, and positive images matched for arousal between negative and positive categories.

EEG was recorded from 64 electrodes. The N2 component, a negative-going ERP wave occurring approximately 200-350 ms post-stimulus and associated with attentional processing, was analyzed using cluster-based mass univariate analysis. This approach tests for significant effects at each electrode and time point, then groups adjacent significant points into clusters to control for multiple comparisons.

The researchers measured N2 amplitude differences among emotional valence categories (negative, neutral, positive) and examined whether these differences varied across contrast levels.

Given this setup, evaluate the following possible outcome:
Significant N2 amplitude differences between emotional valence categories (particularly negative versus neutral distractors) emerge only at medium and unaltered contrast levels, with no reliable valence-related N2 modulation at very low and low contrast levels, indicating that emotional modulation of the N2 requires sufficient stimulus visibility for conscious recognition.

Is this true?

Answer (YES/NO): NO